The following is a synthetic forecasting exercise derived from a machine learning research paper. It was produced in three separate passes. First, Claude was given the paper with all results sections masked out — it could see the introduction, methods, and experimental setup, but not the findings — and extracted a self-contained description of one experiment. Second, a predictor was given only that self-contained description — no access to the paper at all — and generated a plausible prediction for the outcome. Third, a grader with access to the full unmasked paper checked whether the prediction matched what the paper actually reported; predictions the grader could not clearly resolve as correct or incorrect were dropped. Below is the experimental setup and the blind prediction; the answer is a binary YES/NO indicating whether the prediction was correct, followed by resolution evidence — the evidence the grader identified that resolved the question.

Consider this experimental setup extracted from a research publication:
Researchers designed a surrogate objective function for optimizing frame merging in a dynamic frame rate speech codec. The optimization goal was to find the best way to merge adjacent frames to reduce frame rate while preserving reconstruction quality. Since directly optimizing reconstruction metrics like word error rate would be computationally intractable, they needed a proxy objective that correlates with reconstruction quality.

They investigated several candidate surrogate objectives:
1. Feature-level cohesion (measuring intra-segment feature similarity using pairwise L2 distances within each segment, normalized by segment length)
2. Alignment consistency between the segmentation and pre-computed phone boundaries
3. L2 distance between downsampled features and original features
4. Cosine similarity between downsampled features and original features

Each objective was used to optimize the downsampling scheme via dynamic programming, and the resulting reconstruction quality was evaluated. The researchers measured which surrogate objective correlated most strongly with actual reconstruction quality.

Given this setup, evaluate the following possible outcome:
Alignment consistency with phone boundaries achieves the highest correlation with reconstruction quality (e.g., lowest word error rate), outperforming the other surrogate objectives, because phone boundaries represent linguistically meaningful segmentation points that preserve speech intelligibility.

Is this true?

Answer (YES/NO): NO